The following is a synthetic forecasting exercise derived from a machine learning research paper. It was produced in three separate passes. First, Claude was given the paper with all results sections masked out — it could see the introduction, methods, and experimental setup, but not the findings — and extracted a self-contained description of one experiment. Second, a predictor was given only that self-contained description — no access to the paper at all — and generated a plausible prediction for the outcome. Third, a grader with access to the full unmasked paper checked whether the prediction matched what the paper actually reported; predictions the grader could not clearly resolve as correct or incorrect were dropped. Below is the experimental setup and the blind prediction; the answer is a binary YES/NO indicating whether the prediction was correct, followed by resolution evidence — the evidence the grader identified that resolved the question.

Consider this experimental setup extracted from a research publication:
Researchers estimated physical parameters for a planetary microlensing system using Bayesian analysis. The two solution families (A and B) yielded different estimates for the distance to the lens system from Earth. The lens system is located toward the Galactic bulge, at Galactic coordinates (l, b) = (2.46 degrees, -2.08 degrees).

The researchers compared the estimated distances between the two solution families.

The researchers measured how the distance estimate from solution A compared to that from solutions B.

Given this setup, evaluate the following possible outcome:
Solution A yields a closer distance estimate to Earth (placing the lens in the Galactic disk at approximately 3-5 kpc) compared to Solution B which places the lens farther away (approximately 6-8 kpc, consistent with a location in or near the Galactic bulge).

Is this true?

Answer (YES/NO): NO